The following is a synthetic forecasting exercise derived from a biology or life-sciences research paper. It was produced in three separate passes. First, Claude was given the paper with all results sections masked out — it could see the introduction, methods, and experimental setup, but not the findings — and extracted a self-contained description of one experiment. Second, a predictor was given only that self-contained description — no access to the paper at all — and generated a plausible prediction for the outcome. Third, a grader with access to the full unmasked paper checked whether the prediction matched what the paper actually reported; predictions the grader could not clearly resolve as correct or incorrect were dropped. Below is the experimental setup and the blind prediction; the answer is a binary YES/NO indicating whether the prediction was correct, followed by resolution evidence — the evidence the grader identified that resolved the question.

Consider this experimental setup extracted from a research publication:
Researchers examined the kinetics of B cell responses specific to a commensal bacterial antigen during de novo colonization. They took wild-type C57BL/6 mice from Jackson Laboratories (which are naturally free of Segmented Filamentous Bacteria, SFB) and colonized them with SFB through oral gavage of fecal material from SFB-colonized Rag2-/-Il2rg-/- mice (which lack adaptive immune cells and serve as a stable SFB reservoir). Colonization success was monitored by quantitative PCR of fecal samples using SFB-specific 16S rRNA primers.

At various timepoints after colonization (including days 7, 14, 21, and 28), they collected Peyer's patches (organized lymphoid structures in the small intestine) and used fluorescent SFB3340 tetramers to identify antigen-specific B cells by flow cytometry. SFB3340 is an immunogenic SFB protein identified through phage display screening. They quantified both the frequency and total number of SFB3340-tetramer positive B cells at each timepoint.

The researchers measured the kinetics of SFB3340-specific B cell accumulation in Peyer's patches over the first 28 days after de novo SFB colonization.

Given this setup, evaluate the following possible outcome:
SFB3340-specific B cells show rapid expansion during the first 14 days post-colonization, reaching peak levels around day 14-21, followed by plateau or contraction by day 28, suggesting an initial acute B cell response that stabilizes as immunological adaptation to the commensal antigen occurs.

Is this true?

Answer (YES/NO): NO